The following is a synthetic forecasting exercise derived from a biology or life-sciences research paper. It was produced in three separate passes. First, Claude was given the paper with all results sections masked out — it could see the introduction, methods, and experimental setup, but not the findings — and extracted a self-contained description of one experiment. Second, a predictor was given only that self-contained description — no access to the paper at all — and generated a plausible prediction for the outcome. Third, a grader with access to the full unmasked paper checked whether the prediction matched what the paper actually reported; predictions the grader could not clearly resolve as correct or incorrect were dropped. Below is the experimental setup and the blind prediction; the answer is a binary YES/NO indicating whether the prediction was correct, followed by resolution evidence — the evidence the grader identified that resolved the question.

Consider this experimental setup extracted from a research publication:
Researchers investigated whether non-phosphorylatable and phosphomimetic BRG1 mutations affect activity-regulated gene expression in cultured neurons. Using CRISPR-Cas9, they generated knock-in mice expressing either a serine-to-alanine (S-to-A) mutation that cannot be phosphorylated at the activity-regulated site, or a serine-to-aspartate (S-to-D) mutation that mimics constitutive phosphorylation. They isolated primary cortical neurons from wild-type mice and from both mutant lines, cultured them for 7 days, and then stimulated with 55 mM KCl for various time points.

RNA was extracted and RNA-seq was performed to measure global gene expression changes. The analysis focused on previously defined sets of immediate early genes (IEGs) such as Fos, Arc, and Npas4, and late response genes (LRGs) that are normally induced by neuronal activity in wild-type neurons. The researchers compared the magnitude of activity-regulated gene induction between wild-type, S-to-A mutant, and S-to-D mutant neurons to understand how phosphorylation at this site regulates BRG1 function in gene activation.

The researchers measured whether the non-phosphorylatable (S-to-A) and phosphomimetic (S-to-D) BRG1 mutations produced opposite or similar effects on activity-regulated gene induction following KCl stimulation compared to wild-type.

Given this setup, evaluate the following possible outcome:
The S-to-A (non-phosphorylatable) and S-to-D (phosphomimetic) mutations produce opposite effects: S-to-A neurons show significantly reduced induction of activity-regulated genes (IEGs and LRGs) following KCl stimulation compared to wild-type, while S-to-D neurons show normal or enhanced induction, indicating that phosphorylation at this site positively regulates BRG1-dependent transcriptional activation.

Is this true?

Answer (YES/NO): YES